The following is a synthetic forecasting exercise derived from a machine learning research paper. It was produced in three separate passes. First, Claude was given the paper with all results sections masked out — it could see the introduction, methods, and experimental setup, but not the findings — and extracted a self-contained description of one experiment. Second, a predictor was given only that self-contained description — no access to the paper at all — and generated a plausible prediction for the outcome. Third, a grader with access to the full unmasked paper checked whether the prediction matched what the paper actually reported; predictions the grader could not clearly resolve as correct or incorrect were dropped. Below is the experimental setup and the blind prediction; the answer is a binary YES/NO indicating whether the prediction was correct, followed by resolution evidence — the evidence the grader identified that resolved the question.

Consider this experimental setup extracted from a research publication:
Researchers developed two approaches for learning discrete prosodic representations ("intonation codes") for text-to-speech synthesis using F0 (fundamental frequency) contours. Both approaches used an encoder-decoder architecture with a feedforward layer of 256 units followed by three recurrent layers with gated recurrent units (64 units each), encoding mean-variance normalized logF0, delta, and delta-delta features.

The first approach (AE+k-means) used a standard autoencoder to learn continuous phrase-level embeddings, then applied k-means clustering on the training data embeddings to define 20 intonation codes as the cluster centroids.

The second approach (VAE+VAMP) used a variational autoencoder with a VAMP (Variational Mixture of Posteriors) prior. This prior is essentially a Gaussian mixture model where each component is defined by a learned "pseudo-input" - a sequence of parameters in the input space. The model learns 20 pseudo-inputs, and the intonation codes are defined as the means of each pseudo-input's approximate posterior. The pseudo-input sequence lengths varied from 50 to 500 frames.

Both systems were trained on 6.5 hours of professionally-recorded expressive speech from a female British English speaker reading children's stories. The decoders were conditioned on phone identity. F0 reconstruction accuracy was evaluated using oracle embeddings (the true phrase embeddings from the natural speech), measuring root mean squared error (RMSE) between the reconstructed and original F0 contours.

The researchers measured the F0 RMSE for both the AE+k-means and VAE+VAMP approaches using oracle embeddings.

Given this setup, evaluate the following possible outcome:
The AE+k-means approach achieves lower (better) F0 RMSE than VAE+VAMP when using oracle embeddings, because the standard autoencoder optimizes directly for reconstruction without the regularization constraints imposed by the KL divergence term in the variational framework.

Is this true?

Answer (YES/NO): YES